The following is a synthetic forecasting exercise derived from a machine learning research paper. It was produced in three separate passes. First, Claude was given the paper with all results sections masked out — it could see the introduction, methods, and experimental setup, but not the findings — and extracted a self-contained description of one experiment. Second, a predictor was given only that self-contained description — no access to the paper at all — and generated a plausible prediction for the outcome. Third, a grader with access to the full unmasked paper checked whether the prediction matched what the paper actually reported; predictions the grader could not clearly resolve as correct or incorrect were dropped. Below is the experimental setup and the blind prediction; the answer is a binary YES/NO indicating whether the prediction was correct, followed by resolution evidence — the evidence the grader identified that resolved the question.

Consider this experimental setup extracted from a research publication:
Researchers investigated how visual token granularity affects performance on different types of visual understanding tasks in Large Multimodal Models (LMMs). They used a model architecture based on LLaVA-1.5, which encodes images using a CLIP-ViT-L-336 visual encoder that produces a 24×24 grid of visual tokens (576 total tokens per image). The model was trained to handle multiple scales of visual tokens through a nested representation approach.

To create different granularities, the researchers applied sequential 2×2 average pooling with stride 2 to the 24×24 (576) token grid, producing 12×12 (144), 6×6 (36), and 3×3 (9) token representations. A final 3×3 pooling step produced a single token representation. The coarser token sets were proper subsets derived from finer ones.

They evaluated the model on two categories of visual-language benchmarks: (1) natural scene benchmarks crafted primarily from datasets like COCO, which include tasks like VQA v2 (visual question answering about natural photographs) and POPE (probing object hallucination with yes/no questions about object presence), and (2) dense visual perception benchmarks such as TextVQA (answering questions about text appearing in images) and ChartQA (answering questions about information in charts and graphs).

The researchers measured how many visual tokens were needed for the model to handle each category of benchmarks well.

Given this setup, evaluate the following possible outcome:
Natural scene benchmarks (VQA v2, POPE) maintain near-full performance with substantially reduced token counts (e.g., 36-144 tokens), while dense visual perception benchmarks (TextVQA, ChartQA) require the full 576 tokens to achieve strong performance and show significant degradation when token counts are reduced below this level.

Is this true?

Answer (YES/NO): NO